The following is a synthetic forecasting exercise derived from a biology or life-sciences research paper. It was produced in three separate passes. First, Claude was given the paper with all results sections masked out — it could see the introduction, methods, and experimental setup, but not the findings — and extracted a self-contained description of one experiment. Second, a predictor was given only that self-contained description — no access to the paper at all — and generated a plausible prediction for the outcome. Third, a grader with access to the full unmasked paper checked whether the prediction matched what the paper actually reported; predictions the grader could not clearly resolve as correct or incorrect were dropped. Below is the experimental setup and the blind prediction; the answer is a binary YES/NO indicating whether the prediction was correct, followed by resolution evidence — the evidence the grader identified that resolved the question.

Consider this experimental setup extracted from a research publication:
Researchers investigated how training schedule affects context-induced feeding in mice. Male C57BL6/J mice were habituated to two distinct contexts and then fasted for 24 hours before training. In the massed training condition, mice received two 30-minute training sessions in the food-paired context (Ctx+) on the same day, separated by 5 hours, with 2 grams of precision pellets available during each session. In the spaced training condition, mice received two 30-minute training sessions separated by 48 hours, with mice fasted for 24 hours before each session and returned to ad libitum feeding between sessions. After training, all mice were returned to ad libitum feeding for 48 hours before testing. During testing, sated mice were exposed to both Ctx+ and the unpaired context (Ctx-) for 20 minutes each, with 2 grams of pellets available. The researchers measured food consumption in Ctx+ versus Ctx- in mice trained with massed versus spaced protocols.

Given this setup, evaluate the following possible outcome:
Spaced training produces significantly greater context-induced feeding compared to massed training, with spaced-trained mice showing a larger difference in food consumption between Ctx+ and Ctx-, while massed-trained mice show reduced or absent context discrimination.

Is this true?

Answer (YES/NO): YES